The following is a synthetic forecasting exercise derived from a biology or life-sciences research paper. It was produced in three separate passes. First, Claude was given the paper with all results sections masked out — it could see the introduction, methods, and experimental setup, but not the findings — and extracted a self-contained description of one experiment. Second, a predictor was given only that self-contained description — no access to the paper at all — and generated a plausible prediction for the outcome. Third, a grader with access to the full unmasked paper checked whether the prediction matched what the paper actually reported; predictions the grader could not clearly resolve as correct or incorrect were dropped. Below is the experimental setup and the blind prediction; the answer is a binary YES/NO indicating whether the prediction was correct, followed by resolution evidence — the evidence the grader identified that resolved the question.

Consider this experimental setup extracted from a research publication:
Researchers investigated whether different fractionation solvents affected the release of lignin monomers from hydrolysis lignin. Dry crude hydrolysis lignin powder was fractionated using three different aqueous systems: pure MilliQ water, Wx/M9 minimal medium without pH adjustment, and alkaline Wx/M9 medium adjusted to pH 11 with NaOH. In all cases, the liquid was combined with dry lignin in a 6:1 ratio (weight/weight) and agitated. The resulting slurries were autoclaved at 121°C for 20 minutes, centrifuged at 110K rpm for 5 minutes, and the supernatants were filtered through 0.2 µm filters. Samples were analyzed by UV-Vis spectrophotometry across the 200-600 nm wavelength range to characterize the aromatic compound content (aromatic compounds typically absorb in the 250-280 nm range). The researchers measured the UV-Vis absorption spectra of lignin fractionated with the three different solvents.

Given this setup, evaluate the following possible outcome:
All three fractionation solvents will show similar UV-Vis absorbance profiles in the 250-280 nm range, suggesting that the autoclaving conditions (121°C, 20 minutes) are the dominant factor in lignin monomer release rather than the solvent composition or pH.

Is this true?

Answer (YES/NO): NO